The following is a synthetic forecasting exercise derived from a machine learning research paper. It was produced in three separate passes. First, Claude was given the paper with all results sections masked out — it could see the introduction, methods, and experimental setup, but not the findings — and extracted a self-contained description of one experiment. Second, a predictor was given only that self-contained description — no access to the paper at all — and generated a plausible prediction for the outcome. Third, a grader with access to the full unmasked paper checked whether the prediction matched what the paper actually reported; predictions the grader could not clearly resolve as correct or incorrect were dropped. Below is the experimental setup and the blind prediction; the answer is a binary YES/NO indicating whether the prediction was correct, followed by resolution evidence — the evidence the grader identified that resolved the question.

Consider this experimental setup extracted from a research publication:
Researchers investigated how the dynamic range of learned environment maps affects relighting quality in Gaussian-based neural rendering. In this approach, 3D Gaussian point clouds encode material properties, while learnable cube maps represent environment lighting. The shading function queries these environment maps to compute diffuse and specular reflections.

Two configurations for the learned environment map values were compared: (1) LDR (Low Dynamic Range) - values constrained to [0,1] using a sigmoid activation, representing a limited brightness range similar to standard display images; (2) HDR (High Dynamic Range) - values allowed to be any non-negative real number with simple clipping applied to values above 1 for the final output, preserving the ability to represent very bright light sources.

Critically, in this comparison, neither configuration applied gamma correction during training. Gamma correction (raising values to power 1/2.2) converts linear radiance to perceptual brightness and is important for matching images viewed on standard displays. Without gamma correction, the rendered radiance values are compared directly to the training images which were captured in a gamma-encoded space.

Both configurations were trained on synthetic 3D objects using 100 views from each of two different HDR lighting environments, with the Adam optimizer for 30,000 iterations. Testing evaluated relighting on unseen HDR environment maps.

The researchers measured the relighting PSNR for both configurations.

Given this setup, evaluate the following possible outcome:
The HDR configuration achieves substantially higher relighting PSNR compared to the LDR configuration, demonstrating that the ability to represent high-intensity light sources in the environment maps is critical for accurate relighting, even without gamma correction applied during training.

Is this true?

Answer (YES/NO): NO